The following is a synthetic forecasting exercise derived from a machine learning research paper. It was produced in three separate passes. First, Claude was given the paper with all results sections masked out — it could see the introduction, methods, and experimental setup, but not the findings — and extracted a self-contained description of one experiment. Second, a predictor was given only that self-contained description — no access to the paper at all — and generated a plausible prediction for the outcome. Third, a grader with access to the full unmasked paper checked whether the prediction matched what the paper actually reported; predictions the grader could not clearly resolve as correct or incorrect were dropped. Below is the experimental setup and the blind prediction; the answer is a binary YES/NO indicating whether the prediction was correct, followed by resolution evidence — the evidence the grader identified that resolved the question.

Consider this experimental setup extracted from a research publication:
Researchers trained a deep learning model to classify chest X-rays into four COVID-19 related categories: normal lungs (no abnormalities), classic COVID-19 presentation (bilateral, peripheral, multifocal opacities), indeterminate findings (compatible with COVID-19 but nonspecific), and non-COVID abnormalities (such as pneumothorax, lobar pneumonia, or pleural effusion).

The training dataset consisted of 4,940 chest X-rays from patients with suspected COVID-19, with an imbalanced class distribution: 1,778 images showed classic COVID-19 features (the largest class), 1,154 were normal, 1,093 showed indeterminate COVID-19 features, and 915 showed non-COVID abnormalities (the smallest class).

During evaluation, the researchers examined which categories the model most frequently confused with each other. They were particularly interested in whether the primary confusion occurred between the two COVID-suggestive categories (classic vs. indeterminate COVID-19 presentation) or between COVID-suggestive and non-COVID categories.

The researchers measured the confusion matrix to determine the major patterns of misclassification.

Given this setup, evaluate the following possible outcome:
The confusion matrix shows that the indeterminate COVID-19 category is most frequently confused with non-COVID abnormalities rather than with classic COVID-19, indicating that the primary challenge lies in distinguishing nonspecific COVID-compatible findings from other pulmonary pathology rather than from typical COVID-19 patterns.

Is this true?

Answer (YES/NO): NO